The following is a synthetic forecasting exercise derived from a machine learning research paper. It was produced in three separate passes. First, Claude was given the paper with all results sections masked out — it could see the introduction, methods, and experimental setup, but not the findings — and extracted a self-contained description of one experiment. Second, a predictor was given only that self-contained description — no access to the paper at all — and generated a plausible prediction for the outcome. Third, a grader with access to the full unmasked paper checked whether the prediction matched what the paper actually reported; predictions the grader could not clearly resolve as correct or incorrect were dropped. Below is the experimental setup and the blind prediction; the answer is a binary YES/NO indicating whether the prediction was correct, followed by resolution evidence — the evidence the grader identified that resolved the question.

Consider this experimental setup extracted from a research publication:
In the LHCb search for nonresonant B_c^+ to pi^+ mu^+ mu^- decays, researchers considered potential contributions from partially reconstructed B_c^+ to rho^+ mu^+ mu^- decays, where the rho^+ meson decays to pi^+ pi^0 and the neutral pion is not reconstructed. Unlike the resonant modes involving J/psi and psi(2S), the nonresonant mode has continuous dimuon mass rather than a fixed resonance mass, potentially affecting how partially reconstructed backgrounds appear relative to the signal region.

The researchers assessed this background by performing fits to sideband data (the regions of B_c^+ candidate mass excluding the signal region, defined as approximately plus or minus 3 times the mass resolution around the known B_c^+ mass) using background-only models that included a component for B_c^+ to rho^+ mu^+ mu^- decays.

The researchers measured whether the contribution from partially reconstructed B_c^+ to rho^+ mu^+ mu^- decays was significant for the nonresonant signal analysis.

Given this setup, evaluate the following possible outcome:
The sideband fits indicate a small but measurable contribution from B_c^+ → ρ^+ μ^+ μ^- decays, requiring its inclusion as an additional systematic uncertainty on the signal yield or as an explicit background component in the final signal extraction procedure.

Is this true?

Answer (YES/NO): NO